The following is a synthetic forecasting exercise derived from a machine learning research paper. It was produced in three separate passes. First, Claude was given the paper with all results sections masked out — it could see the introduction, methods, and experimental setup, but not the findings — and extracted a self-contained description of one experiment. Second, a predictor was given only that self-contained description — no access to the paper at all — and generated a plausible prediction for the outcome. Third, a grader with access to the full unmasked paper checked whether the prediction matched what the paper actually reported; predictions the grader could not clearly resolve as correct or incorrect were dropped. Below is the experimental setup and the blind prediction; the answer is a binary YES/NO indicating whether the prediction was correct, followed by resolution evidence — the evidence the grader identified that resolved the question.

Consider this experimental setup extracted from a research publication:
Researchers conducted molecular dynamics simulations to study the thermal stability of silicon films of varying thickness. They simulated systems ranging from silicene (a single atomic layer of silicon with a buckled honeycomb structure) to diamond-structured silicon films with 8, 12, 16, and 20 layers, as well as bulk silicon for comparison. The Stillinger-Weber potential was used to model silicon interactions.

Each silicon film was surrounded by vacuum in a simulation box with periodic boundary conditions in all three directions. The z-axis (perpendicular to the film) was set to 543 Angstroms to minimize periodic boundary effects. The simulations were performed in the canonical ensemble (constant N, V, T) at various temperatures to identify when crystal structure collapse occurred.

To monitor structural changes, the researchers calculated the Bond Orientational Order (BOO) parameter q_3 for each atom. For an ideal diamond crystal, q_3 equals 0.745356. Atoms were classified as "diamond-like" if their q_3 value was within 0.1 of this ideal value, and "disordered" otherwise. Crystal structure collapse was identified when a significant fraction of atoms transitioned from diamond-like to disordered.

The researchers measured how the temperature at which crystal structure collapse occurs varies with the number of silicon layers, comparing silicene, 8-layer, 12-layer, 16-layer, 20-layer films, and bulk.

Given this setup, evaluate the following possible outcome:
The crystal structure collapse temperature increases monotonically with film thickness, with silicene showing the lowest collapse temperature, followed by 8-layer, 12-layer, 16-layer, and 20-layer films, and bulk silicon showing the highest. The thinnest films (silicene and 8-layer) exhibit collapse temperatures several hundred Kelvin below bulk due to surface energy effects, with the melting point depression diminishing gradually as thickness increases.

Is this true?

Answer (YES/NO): YES